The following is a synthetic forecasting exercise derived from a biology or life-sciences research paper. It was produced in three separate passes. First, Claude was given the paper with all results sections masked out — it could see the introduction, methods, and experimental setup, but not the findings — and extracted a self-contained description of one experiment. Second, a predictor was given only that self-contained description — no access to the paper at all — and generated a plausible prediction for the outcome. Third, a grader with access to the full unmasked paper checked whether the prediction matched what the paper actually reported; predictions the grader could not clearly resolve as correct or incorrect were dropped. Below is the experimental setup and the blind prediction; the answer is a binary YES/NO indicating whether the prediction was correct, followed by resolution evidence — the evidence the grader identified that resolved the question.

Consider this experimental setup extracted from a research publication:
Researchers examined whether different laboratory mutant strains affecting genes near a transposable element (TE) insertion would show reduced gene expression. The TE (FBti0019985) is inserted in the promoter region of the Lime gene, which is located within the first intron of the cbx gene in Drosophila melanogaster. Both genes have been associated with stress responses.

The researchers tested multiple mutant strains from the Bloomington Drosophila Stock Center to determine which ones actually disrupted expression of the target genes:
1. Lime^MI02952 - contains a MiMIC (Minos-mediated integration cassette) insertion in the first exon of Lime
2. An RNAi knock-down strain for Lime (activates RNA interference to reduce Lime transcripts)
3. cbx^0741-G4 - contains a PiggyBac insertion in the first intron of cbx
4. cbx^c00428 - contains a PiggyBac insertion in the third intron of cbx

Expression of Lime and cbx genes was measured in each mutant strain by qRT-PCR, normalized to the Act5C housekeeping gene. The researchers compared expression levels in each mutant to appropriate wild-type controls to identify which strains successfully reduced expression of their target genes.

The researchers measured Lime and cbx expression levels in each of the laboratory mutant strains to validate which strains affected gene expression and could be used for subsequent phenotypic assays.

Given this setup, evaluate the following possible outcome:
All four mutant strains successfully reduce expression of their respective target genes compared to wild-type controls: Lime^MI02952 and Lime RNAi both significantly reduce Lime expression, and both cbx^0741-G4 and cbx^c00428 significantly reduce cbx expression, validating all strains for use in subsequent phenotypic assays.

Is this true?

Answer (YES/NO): NO